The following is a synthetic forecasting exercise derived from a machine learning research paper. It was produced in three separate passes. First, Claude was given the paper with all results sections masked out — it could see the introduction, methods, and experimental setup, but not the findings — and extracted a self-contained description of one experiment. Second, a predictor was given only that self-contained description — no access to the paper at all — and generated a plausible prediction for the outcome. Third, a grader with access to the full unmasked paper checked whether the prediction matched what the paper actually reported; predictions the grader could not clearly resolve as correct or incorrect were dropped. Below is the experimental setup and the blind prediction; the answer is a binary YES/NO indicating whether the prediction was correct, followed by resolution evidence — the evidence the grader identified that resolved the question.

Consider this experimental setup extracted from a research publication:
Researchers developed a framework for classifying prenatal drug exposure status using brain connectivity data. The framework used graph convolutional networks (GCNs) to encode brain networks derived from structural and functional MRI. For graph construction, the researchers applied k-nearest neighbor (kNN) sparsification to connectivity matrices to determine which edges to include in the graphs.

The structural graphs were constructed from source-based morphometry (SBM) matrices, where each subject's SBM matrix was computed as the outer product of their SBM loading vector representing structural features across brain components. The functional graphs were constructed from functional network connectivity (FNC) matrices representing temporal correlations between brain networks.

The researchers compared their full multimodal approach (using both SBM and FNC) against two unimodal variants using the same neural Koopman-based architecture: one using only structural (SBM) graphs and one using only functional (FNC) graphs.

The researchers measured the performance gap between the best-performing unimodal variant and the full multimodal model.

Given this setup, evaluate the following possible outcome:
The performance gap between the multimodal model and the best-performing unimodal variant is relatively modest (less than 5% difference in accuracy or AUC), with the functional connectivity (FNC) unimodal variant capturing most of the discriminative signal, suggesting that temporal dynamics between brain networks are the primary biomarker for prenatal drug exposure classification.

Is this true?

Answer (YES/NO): NO